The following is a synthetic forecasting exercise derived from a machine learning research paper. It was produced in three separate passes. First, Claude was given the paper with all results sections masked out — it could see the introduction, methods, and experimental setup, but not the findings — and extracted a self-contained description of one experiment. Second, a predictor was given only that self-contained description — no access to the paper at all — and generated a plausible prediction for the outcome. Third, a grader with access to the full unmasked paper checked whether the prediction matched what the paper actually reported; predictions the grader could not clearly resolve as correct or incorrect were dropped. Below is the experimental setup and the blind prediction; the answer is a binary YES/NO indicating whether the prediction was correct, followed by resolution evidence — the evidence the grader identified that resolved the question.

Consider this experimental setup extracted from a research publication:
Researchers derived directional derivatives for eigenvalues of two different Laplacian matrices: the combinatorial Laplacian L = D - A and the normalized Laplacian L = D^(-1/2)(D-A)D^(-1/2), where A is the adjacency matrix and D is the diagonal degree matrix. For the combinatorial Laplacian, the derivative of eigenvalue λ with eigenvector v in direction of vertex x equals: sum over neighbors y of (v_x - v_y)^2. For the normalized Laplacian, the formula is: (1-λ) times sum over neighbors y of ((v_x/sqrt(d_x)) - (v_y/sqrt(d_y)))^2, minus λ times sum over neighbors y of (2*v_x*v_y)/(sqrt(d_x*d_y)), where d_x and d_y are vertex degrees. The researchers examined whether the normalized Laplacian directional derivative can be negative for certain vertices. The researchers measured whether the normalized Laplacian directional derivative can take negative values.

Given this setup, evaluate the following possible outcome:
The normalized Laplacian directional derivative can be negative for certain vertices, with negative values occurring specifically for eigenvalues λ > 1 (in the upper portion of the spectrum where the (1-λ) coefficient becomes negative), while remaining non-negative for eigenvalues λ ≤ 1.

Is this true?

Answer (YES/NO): NO